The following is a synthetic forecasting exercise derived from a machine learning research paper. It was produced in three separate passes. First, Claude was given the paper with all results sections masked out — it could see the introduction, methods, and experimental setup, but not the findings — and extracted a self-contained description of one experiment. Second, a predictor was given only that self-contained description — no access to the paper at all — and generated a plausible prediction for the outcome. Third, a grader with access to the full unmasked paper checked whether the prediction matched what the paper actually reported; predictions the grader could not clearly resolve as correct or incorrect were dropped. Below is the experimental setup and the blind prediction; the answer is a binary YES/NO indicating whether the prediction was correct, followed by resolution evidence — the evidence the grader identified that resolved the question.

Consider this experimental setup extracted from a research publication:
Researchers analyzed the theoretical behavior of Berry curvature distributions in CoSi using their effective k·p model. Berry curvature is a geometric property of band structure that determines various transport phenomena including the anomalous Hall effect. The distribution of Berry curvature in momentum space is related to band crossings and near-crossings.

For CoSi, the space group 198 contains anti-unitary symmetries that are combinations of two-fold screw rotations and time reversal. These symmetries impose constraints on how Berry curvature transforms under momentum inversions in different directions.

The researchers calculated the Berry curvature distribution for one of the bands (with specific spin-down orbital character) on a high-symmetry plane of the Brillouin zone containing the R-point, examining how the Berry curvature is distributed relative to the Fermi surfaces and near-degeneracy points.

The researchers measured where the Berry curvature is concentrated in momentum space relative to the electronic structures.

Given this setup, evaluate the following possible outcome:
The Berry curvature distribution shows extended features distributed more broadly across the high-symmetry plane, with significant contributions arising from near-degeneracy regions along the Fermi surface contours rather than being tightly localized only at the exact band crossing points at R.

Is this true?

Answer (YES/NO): YES